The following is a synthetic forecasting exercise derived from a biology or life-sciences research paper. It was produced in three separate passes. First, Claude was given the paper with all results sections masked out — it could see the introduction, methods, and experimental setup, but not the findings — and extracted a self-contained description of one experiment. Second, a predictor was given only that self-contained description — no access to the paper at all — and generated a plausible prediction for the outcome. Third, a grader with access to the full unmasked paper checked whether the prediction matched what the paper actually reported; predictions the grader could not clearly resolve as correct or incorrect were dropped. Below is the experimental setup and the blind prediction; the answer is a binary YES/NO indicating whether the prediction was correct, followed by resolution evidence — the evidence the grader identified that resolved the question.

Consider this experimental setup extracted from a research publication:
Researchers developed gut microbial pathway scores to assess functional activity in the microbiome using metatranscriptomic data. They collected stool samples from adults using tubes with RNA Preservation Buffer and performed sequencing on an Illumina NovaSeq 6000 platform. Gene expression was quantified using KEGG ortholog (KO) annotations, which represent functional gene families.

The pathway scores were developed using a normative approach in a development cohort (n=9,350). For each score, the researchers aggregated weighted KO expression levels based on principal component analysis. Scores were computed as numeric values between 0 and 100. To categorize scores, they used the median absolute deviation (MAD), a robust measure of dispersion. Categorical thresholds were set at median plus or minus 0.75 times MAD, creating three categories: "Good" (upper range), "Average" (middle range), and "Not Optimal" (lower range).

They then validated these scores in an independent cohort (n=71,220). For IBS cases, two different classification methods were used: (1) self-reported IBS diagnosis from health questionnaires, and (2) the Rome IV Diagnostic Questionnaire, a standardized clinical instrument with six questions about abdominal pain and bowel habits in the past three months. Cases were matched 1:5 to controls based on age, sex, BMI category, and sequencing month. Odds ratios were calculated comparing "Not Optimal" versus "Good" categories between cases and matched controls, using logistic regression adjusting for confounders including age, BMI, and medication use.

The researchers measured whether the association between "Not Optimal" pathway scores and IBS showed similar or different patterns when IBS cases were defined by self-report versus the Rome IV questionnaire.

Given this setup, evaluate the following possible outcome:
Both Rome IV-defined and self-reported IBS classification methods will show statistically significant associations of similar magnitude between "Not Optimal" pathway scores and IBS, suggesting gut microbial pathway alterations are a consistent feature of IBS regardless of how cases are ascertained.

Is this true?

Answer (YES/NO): YES